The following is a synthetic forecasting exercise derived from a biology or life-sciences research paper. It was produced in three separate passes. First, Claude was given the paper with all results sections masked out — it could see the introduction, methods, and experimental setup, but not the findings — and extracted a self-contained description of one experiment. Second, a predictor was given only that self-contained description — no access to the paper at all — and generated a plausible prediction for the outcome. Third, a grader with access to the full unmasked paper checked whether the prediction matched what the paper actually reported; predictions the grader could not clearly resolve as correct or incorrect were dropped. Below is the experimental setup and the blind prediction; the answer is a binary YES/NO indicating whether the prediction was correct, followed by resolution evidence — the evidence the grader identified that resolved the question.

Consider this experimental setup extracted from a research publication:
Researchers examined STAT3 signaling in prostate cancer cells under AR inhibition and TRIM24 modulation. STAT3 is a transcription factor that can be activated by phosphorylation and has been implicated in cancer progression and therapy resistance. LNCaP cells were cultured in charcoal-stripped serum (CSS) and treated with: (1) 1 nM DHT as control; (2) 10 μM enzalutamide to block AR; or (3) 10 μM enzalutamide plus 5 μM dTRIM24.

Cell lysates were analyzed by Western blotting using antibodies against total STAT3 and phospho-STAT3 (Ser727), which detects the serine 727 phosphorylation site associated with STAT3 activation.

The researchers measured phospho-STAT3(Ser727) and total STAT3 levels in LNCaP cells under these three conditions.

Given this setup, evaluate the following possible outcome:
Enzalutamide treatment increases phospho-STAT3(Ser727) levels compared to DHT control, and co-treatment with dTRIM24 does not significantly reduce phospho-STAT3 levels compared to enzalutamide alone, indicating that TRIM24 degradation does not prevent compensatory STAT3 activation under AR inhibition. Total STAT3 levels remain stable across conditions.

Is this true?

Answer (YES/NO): NO